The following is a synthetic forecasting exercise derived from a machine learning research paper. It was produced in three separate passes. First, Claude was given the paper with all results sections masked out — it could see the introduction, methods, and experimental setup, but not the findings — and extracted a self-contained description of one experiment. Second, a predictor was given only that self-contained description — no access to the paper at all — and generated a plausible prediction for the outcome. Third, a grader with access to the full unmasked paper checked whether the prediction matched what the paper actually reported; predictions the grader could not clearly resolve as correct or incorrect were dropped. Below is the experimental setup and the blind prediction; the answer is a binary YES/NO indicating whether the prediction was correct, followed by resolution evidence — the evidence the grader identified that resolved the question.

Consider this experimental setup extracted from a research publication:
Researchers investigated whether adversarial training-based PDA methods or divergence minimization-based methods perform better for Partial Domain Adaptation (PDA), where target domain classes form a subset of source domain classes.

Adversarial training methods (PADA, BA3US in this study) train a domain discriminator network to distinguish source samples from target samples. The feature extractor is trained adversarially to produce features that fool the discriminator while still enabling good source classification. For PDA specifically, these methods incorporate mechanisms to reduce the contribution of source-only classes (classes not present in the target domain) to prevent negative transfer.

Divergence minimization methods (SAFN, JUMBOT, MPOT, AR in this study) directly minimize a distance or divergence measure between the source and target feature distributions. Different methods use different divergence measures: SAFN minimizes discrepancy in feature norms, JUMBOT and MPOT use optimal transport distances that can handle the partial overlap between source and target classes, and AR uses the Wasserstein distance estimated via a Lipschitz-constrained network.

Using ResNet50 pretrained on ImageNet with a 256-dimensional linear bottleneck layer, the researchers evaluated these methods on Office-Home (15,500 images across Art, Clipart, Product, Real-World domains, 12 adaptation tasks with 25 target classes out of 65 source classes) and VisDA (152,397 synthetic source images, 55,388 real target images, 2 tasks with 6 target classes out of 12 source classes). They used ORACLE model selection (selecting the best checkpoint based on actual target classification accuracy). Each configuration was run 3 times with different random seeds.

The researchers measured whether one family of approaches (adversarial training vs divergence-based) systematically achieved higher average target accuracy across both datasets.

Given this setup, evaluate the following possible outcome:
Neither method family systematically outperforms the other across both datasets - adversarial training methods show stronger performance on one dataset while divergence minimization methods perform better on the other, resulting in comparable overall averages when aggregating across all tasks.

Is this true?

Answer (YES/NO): NO